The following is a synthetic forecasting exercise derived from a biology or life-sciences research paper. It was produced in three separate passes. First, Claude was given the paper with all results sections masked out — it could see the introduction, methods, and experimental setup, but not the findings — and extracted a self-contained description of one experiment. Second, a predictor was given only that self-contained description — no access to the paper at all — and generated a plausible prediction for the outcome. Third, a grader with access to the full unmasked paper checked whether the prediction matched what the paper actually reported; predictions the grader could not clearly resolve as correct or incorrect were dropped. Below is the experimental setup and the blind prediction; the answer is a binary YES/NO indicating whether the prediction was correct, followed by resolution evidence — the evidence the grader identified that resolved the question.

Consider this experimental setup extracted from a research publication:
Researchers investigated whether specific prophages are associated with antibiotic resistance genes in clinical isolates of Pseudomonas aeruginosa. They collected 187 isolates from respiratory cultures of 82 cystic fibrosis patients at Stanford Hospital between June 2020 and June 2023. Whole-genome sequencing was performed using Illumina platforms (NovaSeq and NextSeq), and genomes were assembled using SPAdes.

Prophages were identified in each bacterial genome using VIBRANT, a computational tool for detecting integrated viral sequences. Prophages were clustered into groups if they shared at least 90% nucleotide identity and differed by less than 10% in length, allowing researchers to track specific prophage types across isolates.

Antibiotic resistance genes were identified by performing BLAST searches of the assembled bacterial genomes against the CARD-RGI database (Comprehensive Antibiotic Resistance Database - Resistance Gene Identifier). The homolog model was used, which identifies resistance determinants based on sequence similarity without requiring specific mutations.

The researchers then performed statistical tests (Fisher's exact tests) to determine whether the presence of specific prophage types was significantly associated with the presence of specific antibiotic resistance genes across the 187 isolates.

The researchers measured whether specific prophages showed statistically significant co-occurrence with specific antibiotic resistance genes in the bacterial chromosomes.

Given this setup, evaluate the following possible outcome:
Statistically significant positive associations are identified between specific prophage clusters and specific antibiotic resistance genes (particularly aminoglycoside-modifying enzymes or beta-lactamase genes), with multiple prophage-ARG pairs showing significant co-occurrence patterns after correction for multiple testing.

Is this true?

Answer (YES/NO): NO